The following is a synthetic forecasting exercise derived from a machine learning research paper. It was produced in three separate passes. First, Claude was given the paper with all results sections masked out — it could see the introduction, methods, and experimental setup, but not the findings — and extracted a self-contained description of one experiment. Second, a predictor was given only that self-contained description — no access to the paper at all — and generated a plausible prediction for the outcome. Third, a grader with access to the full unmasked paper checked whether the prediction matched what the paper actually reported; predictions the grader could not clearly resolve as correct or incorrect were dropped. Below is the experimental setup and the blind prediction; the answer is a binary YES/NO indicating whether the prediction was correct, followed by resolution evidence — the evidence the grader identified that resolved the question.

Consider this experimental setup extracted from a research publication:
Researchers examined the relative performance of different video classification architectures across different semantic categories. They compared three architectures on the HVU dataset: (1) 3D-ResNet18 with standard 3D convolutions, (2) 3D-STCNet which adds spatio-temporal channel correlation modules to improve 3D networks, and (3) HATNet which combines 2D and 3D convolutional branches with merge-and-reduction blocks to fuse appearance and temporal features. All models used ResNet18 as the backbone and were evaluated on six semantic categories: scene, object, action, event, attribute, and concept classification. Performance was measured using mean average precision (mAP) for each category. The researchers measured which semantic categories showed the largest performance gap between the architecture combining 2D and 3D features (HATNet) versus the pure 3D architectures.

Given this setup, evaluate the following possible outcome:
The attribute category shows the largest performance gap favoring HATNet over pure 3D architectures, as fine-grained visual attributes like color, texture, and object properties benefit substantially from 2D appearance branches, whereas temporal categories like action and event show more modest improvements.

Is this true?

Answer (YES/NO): NO